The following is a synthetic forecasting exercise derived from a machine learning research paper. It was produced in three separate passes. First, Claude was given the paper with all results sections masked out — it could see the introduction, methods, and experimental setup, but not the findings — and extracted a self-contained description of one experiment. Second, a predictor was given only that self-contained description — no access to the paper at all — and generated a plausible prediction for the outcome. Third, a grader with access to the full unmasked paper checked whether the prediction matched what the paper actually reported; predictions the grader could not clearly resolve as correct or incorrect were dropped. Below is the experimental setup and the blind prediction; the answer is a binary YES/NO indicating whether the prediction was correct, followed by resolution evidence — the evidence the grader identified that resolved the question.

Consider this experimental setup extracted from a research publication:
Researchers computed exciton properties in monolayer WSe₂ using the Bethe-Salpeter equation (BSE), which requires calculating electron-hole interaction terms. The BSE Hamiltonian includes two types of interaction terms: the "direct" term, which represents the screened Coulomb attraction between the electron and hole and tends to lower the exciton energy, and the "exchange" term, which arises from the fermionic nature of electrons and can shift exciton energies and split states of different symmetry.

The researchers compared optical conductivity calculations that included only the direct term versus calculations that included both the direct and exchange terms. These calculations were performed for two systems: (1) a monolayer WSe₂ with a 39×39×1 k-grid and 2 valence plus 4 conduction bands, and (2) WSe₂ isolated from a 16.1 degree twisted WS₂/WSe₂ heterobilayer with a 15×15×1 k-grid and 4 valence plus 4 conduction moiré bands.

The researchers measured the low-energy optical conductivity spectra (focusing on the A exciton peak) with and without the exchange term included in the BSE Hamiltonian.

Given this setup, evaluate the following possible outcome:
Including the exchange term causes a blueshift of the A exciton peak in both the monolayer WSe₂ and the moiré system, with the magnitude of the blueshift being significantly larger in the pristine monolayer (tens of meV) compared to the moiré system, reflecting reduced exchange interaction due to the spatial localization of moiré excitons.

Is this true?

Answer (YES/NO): NO